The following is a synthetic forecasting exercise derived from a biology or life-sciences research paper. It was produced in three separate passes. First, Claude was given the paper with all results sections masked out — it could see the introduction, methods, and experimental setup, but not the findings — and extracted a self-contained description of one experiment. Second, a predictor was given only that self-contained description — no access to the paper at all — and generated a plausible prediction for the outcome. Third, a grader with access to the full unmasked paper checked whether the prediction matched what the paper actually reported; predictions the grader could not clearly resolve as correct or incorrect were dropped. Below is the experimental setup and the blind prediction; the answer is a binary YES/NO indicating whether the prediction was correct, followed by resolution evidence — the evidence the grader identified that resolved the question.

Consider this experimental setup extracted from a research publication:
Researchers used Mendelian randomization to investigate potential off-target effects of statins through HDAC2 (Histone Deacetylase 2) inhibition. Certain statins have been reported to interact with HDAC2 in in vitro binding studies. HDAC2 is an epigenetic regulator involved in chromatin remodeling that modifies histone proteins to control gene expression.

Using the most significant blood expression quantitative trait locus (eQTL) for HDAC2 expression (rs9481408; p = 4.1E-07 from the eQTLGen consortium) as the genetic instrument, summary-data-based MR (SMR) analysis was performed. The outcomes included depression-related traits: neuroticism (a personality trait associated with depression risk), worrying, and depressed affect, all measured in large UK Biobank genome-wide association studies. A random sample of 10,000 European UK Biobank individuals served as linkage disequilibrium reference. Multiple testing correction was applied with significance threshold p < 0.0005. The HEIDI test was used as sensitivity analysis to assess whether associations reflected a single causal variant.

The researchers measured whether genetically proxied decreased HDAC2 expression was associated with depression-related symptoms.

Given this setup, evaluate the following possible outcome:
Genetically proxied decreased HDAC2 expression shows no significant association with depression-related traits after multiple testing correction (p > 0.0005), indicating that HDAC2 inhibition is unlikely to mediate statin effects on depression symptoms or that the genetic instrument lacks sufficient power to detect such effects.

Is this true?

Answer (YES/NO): YES